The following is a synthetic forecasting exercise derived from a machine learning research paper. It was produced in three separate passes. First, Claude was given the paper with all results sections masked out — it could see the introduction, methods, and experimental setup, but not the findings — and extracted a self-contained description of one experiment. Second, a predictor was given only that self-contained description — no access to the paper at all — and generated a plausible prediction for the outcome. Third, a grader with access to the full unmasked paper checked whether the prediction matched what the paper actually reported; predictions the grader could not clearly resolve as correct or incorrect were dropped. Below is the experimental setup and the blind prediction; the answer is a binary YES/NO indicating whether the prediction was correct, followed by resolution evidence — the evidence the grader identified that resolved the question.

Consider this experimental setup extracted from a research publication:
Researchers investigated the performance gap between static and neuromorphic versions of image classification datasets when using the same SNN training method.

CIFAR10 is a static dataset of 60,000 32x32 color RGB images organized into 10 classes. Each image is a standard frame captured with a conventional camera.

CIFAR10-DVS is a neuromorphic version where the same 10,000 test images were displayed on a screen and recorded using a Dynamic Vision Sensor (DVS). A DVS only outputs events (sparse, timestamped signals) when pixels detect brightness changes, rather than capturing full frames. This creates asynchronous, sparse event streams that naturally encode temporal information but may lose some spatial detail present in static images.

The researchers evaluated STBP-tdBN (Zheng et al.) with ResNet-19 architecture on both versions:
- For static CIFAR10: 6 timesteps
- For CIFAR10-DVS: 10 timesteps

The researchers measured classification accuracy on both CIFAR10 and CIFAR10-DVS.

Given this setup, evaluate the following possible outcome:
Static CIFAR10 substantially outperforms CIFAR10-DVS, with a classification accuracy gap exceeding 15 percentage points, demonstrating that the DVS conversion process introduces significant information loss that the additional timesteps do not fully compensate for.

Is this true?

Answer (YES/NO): YES